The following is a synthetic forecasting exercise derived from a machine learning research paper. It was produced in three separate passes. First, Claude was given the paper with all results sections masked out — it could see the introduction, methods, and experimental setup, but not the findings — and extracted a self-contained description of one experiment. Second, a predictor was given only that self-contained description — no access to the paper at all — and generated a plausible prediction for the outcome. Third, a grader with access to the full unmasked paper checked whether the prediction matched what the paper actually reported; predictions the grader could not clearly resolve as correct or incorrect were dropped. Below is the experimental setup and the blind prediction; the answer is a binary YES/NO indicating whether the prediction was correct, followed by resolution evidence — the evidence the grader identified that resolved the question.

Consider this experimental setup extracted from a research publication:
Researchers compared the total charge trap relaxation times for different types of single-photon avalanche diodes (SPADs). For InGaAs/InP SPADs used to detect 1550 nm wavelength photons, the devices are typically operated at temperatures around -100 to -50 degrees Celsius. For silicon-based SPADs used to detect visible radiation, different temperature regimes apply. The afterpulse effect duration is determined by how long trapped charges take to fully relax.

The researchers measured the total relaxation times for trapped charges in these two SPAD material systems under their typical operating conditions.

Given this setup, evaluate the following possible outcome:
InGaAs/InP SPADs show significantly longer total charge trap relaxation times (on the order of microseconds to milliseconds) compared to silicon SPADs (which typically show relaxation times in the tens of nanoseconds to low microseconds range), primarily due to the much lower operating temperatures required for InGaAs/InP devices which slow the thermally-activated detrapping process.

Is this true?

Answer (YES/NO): NO